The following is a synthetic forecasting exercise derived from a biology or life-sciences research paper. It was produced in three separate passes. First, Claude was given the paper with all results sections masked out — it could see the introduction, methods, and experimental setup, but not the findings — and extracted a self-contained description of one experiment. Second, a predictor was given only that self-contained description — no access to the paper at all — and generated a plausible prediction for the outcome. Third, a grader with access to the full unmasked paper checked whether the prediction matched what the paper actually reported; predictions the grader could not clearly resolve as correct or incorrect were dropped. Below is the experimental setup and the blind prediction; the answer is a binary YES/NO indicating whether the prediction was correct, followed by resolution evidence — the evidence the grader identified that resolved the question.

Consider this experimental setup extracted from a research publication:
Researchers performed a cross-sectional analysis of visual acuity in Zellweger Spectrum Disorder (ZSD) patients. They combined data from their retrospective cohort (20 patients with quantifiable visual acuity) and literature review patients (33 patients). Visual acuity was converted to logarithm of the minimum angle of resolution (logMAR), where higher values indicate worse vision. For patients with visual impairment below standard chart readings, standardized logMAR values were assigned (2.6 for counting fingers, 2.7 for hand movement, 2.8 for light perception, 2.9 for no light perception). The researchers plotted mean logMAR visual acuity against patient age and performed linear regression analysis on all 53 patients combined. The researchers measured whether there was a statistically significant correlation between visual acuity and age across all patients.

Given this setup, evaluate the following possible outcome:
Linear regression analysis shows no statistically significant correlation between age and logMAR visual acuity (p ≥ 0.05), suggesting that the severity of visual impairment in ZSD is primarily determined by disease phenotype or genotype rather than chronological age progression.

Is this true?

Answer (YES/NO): NO